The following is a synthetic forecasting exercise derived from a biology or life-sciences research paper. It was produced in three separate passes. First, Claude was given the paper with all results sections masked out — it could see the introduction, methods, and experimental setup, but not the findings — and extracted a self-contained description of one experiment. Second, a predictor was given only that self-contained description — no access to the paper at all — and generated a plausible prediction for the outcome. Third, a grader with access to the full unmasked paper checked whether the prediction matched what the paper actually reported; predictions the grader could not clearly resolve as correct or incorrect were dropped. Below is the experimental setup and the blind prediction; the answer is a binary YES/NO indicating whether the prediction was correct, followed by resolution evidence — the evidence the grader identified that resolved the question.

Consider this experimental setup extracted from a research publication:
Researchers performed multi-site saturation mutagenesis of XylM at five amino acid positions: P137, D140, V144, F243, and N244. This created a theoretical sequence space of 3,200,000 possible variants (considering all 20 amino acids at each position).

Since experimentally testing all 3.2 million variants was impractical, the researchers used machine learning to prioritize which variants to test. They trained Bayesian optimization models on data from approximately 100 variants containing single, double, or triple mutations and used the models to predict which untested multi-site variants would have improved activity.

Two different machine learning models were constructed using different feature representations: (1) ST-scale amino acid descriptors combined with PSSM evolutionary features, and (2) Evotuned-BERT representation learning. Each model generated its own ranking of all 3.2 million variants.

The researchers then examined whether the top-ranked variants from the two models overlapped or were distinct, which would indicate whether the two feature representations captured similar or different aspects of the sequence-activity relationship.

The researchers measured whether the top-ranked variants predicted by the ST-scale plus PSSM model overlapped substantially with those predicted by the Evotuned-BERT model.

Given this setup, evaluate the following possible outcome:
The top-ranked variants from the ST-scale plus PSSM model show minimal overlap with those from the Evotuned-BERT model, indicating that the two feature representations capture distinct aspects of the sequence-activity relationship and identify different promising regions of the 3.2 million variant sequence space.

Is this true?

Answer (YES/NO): NO